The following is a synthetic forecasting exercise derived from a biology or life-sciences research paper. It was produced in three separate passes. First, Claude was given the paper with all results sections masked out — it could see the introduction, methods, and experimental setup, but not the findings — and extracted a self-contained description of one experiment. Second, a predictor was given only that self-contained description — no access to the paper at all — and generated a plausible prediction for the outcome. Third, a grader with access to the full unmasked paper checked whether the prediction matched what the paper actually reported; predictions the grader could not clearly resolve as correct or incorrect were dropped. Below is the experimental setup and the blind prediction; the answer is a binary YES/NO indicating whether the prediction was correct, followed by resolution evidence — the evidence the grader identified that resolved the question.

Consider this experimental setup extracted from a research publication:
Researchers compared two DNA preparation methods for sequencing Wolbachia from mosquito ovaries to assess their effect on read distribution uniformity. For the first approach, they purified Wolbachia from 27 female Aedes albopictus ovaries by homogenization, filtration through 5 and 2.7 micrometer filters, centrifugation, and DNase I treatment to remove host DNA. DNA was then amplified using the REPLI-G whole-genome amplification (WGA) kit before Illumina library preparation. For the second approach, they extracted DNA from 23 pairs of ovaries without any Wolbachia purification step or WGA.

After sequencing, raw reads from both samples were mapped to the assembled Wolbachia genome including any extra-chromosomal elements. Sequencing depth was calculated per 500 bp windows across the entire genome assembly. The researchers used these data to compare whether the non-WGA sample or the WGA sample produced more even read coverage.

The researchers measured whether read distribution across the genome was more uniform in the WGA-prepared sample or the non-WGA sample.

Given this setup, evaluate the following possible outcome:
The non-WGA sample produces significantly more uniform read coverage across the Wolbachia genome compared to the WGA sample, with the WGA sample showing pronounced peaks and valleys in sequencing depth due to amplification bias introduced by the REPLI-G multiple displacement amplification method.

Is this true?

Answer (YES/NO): YES